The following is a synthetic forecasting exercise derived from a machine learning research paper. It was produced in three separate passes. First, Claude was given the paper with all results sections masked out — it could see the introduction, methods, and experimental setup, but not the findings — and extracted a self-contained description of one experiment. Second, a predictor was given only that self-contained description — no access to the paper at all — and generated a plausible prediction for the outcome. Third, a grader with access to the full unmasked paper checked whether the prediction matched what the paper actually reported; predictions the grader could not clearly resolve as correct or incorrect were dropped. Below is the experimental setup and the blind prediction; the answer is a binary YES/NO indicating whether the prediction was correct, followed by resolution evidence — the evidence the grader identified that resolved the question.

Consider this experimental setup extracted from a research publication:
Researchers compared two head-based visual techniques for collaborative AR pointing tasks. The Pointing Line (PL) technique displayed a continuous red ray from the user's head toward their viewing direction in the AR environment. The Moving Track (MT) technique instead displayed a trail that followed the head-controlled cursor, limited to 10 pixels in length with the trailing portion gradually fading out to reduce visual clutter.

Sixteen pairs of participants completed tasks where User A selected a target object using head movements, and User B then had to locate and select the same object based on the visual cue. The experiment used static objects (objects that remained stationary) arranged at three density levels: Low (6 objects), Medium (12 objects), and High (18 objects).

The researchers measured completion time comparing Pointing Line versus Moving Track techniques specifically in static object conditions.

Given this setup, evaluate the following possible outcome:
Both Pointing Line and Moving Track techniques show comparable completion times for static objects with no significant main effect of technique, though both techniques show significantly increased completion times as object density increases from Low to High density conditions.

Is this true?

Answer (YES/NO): NO